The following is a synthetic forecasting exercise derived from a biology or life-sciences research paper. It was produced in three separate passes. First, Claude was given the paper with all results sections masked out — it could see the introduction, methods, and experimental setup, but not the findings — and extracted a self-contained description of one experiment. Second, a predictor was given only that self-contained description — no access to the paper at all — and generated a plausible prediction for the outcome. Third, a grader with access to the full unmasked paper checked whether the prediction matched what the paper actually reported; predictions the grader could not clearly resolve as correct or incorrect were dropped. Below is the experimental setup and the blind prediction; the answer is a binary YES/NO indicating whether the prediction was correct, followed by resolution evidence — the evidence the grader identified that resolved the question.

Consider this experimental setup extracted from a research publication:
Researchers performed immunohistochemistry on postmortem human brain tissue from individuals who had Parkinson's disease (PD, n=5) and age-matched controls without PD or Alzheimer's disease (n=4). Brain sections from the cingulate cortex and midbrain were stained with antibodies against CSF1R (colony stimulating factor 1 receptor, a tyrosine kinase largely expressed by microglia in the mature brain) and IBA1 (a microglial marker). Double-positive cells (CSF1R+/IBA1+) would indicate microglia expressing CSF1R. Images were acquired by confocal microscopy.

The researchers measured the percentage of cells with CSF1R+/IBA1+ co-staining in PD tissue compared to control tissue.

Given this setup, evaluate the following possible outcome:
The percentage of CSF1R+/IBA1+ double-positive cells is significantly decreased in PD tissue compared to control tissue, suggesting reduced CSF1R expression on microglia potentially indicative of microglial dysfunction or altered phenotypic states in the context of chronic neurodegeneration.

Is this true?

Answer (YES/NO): NO